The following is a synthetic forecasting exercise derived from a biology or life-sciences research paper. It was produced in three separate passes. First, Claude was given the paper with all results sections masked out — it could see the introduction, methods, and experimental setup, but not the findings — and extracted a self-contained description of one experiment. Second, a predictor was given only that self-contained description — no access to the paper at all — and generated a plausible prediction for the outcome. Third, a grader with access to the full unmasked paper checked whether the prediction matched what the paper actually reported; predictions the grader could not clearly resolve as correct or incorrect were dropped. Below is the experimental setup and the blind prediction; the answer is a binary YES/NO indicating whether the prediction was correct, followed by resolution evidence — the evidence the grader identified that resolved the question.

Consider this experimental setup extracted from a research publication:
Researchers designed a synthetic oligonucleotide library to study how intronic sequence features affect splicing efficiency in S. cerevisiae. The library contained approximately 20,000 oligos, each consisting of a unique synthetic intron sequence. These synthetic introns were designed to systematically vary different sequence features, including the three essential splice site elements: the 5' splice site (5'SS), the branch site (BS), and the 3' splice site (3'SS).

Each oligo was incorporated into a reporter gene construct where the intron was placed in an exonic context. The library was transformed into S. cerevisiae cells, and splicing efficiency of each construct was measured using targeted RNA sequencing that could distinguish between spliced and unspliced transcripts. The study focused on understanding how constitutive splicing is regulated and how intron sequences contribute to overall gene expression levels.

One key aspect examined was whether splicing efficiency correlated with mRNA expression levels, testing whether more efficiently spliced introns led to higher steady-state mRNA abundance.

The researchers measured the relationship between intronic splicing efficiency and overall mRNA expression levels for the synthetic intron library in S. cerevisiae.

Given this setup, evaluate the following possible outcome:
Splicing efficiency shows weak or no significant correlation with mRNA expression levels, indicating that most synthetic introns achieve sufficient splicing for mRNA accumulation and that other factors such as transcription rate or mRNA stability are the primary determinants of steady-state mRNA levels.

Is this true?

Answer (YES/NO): NO